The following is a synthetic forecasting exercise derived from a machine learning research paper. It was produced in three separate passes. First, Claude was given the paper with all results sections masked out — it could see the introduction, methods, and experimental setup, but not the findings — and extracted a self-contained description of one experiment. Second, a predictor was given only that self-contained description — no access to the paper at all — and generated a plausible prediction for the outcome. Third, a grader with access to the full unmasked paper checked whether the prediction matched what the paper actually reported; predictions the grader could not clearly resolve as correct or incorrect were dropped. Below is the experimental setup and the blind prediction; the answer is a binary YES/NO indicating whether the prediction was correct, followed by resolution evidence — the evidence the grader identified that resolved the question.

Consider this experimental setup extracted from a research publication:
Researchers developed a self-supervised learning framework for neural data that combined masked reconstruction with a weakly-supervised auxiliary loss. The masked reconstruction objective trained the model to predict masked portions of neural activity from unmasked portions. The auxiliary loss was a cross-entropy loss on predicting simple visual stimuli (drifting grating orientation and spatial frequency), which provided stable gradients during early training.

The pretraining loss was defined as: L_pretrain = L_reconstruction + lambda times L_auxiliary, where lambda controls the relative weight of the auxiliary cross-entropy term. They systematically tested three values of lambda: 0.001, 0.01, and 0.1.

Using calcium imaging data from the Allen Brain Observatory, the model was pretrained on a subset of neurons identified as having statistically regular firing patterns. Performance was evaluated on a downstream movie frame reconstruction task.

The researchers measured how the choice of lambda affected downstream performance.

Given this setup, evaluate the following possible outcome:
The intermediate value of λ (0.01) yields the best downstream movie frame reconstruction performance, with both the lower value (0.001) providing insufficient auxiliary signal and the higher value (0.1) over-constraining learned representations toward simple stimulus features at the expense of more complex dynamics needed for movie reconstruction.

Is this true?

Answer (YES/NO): YES